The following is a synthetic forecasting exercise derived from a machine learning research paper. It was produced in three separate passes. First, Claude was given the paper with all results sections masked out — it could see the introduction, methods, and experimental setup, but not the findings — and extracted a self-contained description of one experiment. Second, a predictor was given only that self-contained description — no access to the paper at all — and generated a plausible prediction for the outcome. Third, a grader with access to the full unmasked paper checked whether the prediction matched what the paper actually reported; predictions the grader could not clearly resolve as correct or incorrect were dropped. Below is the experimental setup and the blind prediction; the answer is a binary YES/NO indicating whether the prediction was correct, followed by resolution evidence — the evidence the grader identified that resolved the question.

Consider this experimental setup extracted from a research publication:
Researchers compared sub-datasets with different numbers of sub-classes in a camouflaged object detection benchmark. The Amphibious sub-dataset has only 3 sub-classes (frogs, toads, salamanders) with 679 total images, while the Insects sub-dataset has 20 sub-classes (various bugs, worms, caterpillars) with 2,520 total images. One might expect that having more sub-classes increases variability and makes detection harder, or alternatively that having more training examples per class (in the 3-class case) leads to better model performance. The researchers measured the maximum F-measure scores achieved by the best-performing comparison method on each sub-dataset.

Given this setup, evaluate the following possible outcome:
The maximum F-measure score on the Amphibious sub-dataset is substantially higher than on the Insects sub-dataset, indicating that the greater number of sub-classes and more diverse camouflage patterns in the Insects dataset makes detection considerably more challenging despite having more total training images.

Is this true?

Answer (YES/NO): YES